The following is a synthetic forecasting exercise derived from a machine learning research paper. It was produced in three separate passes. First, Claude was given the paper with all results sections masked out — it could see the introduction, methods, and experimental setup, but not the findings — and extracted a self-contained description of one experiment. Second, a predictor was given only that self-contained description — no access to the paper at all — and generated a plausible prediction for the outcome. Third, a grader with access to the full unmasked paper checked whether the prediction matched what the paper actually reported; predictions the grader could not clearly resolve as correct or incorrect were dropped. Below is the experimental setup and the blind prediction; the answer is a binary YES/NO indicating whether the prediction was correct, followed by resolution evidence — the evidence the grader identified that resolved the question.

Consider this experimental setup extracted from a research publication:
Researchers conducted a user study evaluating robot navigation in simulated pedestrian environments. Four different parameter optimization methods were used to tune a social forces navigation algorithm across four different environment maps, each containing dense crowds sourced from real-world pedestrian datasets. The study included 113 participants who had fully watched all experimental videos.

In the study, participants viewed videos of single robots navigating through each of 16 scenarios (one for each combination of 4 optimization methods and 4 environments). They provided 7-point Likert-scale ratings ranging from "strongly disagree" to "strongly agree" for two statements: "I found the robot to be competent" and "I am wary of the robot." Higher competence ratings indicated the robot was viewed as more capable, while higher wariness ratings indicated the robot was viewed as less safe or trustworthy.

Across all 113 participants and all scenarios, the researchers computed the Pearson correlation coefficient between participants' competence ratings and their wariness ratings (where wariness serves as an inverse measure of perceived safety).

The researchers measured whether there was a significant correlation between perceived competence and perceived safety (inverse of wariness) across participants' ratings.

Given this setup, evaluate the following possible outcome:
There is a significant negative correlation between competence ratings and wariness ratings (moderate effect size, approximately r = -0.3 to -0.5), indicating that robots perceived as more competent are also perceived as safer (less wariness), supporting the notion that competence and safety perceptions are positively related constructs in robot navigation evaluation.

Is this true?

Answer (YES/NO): NO